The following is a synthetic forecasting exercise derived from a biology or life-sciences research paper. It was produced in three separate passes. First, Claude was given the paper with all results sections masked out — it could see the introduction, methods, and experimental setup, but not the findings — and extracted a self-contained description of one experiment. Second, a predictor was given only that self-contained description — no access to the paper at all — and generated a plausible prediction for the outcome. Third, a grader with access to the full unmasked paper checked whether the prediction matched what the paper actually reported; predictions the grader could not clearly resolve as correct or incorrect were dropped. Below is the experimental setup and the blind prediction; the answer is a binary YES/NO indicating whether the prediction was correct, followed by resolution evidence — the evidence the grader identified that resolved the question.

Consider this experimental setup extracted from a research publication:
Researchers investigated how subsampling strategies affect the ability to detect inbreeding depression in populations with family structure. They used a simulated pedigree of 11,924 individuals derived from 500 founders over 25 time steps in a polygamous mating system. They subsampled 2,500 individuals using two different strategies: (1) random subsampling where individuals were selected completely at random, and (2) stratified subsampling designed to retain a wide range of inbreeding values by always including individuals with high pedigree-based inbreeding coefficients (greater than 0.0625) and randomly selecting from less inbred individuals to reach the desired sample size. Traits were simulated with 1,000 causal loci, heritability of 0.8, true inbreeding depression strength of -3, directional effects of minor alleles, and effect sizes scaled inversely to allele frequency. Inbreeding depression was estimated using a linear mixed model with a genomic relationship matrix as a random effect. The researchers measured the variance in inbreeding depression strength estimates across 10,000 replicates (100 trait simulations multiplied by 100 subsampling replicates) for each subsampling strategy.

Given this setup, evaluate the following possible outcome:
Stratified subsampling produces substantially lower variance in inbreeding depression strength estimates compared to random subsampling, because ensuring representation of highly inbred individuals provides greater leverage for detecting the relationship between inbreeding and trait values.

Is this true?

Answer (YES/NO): YES